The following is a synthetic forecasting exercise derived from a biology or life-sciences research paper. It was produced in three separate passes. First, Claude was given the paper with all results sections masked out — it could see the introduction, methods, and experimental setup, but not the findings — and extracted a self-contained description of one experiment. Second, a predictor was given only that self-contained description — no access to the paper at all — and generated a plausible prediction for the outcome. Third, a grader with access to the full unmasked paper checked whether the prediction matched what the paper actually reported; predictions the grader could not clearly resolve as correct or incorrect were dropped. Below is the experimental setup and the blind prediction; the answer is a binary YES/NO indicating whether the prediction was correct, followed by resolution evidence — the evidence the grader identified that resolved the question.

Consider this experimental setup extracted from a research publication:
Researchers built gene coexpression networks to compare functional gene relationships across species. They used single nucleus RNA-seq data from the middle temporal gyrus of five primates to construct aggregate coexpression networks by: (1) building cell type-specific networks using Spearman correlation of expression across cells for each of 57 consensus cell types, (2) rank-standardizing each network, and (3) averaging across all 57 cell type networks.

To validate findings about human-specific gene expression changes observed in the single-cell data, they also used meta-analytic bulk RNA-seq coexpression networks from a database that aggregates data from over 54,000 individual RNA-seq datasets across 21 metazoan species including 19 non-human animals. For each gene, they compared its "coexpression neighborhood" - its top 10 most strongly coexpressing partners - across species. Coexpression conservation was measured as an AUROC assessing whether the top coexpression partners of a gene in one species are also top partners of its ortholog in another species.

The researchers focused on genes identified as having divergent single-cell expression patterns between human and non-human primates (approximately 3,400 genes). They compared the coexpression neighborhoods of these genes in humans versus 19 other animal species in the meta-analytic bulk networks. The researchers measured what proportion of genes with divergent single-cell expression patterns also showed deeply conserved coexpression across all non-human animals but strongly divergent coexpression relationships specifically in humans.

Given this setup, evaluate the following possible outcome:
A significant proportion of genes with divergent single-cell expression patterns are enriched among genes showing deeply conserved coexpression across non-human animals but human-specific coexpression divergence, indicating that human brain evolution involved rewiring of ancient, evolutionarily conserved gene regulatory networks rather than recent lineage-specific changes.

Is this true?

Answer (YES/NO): NO